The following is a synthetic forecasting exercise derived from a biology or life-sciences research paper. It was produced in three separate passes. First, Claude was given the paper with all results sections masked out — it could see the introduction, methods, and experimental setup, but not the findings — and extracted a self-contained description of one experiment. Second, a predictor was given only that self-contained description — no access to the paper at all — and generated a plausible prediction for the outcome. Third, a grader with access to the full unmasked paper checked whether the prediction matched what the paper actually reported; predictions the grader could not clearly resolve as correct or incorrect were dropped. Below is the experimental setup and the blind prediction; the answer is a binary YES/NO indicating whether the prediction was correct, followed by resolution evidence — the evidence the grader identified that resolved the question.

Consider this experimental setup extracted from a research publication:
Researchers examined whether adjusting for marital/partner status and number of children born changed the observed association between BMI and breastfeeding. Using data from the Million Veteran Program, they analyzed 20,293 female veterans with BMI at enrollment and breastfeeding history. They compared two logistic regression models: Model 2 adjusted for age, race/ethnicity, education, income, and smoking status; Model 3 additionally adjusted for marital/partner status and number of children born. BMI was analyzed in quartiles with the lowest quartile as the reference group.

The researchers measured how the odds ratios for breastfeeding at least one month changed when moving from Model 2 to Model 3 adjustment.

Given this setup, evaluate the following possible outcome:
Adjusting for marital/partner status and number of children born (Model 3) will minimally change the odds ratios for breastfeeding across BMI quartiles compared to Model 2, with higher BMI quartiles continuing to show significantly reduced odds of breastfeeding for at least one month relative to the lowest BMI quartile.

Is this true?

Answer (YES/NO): YES